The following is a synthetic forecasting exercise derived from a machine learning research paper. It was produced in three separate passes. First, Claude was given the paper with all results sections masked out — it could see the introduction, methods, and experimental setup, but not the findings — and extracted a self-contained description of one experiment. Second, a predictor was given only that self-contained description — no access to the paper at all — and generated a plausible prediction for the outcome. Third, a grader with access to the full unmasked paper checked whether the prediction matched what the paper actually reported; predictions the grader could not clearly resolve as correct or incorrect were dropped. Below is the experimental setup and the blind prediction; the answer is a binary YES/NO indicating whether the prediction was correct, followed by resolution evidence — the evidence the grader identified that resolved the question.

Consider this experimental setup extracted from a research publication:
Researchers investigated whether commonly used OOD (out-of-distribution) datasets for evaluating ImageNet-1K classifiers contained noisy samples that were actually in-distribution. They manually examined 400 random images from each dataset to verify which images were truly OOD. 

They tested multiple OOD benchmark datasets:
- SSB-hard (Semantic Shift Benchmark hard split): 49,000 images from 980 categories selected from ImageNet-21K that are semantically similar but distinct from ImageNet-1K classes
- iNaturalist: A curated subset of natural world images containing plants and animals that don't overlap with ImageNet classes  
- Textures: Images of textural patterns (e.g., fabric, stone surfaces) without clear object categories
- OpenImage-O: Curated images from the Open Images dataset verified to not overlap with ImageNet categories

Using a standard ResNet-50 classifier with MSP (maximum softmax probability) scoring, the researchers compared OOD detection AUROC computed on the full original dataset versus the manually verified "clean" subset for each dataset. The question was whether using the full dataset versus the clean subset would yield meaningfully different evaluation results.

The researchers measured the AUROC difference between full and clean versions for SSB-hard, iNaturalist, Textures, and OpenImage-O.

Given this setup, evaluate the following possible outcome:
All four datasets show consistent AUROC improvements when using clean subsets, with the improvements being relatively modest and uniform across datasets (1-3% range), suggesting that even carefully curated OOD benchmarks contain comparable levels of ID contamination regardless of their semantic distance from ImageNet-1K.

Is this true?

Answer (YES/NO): NO